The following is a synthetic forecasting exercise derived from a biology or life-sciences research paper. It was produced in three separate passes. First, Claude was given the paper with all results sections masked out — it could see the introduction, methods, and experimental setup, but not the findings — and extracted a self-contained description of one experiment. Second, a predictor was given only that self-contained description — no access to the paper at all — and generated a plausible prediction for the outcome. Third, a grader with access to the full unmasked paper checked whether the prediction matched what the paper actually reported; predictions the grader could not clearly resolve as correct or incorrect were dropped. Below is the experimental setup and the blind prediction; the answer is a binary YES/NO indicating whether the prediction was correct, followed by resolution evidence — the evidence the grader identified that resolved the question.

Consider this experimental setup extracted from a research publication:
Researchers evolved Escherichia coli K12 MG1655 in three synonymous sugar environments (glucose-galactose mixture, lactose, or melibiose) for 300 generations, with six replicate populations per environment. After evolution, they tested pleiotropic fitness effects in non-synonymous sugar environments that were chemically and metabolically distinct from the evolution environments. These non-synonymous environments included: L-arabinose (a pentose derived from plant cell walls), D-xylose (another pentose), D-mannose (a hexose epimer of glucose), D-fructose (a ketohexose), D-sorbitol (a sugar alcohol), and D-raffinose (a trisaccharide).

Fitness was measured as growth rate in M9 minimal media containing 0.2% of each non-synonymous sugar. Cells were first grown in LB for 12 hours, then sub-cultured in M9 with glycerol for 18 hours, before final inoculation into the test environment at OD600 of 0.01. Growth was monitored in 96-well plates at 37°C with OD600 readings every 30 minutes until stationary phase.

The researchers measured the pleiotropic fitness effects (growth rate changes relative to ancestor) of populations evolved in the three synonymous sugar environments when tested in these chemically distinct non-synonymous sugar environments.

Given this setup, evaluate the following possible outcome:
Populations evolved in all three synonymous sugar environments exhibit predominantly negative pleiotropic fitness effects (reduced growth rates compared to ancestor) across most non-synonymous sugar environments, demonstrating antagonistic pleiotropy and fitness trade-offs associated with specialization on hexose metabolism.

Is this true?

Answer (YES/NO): NO